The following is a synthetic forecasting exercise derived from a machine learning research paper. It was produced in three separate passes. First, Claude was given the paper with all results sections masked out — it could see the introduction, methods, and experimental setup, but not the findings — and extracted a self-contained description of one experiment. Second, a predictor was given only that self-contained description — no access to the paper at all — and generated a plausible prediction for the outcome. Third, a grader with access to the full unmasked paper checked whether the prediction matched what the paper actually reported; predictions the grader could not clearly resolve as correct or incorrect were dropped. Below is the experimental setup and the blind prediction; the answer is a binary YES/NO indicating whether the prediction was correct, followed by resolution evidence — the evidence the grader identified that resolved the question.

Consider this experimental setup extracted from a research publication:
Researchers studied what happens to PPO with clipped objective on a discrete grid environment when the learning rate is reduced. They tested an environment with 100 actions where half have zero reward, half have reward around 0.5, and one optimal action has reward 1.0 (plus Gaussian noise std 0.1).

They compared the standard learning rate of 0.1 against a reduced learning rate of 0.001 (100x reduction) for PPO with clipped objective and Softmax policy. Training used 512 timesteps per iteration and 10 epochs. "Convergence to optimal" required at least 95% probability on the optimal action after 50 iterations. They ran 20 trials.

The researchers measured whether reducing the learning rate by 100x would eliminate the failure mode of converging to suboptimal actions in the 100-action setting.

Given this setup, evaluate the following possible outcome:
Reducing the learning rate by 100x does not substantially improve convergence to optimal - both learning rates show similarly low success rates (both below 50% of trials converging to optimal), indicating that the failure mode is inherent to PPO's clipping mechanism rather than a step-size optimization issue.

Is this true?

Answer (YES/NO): NO